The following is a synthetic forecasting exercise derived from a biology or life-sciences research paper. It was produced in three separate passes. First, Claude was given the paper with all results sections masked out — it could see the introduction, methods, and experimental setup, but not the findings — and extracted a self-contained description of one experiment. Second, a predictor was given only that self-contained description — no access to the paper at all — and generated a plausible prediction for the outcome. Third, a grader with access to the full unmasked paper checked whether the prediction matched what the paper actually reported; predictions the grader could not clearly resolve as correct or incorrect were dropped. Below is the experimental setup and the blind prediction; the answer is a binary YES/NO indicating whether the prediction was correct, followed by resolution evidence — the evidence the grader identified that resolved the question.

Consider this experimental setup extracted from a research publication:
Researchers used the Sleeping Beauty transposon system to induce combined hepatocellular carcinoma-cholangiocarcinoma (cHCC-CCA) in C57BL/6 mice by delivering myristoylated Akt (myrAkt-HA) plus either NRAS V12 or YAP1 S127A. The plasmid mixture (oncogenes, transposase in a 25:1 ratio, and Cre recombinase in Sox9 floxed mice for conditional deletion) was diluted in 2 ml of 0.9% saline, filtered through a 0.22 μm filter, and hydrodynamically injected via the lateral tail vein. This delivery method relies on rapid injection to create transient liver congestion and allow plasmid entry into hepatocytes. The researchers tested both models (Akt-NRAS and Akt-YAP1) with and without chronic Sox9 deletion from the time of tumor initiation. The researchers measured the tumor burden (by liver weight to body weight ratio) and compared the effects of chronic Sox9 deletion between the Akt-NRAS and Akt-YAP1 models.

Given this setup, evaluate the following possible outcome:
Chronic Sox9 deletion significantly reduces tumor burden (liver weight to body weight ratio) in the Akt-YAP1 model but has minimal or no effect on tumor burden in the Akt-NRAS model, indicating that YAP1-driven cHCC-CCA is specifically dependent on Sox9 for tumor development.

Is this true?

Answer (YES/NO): NO